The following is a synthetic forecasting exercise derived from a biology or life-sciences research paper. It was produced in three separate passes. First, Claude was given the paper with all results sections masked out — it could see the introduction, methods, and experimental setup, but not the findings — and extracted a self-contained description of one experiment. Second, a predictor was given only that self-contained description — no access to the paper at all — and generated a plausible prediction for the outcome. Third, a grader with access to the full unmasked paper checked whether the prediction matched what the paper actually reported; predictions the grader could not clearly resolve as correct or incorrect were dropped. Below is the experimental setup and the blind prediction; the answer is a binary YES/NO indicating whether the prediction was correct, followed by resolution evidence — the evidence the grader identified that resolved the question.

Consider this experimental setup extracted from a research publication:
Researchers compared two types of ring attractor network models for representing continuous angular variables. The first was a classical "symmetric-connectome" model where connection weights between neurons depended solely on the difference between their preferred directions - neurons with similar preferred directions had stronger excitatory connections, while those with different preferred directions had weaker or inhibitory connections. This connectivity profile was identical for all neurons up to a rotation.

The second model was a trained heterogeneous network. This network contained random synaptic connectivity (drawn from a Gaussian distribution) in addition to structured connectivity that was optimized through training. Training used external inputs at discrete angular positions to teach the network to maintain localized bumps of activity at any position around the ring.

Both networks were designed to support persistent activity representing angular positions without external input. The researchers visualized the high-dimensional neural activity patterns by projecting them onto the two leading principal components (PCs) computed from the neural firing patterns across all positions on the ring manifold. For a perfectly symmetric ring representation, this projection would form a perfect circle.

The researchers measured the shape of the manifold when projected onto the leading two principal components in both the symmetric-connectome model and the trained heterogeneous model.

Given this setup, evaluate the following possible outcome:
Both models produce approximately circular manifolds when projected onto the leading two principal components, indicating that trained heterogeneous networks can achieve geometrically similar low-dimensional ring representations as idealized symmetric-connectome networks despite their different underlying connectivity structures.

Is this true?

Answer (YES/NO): YES